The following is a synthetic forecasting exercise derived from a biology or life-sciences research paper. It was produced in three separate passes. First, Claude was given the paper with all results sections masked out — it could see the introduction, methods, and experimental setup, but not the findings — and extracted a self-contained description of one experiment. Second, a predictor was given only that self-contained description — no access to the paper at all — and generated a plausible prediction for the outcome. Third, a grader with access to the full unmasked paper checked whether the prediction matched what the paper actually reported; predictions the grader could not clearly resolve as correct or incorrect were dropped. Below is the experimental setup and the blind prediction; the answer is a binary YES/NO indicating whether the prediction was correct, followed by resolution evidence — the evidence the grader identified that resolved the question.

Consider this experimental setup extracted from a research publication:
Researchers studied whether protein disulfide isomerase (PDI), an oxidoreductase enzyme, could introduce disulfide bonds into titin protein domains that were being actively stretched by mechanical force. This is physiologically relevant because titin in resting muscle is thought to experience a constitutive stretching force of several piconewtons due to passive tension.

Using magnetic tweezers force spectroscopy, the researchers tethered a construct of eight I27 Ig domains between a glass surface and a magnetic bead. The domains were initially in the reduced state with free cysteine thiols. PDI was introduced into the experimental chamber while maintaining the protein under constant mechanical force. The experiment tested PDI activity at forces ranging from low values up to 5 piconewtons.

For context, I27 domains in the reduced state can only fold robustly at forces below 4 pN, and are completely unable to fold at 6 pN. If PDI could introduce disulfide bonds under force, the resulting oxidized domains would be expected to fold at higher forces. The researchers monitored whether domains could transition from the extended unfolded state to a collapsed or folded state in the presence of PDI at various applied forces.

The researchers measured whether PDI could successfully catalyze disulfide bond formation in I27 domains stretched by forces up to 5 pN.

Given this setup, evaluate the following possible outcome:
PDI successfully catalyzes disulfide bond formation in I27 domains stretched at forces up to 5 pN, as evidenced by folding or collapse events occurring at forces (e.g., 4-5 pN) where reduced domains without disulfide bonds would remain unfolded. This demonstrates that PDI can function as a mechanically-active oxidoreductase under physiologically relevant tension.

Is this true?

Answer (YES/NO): YES